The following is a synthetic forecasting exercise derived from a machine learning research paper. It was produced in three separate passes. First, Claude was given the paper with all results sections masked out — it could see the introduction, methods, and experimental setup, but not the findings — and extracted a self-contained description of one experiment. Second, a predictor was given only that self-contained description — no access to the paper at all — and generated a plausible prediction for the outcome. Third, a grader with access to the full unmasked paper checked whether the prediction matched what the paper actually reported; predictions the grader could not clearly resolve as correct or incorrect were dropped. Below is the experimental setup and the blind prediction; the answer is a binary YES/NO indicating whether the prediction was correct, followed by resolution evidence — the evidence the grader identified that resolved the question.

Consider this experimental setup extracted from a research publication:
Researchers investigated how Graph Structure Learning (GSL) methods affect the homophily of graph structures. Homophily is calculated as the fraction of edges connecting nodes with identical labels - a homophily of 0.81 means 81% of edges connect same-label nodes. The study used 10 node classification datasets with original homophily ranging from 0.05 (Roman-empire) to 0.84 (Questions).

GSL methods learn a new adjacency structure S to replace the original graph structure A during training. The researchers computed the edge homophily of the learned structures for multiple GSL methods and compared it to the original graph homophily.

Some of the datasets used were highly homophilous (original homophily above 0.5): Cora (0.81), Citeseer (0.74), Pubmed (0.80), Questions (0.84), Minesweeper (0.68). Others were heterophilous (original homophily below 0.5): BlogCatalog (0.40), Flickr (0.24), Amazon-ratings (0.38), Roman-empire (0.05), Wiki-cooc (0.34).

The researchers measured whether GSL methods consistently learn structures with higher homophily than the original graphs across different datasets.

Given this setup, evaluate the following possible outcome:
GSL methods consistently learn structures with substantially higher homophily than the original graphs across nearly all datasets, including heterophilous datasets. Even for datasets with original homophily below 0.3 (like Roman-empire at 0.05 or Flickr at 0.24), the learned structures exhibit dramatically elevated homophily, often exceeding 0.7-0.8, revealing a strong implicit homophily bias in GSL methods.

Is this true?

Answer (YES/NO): NO